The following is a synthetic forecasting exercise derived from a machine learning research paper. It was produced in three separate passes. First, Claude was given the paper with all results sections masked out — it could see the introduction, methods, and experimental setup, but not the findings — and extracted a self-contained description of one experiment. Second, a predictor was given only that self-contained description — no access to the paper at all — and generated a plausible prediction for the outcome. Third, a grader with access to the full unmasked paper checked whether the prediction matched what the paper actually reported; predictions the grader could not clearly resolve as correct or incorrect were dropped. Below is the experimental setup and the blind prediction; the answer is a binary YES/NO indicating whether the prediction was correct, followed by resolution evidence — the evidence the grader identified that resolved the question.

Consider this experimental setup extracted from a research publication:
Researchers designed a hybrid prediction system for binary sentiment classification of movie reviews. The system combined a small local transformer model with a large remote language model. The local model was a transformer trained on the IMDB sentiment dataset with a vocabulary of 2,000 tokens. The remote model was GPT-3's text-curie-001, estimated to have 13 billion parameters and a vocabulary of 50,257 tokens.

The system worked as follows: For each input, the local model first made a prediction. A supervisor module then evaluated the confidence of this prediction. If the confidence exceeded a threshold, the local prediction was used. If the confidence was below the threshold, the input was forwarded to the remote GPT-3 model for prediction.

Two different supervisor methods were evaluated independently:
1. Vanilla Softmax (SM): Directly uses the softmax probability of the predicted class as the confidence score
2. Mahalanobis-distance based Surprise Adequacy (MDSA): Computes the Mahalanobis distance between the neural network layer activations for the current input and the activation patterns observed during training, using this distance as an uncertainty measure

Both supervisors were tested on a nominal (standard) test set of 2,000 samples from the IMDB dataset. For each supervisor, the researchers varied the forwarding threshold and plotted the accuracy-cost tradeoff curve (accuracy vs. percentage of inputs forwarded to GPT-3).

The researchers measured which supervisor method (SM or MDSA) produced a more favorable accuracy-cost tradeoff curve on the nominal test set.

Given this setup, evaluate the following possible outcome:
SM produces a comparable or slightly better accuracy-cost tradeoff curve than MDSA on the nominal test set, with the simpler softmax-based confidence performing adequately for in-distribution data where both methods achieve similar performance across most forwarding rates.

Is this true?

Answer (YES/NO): YES